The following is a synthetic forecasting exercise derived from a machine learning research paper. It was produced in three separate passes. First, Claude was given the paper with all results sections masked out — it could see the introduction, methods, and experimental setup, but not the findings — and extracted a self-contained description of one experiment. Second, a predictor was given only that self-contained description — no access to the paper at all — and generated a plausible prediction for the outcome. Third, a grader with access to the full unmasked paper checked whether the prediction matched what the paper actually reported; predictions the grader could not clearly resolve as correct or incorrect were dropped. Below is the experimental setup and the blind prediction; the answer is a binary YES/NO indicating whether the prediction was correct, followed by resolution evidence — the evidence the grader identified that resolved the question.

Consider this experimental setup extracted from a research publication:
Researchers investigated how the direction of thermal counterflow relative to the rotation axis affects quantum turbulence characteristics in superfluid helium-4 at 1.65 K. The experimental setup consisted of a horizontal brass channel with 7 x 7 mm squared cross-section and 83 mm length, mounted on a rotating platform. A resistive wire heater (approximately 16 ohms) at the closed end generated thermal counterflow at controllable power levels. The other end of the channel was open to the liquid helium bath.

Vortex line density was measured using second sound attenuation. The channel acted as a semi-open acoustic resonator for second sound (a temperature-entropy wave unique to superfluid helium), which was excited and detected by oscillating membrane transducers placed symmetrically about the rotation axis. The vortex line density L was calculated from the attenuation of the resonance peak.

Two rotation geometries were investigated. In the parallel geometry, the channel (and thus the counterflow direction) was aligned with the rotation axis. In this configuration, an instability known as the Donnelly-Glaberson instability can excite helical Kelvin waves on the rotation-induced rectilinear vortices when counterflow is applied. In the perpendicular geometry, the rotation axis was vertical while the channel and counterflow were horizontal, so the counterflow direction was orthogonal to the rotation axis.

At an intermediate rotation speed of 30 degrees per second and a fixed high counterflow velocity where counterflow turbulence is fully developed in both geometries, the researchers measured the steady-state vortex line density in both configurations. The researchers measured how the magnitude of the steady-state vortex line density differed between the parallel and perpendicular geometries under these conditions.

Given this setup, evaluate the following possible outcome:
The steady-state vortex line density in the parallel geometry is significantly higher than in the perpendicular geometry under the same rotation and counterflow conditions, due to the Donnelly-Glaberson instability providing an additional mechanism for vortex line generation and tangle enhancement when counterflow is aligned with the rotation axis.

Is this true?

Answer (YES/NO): NO